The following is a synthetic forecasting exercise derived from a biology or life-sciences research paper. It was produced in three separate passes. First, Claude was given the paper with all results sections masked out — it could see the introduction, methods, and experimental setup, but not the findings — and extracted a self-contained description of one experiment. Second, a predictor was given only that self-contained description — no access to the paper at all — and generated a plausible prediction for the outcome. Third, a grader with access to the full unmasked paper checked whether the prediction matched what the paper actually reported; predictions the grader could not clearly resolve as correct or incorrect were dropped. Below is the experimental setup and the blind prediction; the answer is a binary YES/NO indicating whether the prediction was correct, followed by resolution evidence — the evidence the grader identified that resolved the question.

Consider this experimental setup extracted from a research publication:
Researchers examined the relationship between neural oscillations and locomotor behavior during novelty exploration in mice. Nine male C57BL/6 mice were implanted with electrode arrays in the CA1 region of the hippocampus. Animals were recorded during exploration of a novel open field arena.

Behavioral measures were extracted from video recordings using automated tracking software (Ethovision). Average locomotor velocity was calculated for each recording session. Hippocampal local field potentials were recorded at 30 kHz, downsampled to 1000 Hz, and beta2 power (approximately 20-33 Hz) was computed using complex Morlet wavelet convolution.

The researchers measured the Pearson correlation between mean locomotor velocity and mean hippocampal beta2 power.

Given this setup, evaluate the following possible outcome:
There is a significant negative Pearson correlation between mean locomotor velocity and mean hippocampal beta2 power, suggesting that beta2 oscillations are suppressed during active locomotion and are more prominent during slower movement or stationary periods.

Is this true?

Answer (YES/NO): NO